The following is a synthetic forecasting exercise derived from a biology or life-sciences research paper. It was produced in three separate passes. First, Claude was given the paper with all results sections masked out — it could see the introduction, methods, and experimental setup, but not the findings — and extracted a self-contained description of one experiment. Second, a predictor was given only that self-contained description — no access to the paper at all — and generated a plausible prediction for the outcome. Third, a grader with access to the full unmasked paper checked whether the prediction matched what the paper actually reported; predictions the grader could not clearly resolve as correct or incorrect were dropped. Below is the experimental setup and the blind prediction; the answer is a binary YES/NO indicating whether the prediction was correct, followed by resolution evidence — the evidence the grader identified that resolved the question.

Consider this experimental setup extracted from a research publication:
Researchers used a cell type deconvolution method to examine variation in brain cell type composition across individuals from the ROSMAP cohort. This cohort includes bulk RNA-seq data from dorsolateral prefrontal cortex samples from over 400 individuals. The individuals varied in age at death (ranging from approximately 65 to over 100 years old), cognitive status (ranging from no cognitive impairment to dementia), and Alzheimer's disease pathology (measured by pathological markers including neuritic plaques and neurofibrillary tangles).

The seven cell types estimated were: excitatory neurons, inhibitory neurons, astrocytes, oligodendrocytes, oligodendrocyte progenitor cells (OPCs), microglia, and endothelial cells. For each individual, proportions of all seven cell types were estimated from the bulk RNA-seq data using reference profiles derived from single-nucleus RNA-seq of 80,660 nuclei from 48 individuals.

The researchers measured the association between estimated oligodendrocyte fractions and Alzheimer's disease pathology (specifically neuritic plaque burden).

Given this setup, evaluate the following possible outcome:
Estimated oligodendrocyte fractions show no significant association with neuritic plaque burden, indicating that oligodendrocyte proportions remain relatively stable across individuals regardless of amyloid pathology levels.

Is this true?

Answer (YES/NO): NO